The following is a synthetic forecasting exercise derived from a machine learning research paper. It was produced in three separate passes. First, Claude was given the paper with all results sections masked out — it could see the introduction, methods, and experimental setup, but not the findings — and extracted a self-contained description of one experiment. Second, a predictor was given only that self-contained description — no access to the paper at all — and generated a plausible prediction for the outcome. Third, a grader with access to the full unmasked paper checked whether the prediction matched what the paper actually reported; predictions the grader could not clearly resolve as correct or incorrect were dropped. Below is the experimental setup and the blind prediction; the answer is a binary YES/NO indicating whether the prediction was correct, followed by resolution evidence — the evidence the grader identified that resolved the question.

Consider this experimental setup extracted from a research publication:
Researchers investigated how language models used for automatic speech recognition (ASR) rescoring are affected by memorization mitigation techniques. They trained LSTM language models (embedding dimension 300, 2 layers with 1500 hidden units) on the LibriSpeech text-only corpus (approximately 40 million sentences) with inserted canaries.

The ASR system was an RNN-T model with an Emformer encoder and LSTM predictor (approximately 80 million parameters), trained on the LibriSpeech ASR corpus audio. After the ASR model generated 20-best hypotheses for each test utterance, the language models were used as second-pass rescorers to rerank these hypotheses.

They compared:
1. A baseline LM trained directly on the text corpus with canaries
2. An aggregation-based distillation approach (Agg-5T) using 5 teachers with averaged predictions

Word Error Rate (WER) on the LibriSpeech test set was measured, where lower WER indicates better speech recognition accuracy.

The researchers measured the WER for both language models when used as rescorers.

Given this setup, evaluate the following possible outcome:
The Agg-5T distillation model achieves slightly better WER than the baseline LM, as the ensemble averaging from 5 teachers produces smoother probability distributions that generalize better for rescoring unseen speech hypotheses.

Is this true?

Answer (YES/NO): NO